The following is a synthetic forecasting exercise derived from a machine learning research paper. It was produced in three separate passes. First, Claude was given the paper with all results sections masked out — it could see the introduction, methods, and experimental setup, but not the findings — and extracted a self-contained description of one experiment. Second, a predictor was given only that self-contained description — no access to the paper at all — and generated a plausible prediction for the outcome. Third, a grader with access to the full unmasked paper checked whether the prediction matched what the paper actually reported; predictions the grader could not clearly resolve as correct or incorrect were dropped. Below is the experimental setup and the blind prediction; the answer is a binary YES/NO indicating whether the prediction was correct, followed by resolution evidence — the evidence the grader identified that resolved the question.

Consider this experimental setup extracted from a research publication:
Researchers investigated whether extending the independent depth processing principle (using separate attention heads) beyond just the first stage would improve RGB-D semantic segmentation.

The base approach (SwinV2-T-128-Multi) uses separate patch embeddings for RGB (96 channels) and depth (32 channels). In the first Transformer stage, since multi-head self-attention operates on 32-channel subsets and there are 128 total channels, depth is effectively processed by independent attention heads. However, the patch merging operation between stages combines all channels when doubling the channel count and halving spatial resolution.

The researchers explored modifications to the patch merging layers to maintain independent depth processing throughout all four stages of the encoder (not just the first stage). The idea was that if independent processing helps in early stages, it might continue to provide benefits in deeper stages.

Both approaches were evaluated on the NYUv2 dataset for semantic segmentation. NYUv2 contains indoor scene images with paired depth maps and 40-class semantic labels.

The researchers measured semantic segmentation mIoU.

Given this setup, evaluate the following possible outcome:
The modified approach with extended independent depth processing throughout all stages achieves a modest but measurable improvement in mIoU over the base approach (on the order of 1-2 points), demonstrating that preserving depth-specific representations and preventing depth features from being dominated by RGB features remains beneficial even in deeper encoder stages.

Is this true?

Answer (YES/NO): NO